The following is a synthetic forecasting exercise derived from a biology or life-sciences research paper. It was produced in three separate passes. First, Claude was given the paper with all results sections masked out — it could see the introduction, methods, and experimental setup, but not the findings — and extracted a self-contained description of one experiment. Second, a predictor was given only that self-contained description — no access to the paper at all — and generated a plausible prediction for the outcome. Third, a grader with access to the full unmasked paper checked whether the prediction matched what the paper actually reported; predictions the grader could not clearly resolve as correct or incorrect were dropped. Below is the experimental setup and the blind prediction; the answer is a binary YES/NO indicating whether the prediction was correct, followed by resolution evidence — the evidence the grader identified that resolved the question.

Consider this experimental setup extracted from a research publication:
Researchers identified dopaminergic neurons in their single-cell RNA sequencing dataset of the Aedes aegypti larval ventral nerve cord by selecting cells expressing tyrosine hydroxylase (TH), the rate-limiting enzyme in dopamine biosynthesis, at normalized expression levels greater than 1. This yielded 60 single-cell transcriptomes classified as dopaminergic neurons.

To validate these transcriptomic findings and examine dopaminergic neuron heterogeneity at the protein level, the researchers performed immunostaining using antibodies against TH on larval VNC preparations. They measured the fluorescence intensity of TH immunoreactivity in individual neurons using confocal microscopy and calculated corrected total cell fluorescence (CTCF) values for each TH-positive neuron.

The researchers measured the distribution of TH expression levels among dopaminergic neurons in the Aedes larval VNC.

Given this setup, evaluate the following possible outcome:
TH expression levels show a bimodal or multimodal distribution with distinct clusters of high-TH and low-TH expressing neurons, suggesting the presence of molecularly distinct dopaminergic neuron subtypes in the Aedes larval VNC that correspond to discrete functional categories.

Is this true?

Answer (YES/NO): YES